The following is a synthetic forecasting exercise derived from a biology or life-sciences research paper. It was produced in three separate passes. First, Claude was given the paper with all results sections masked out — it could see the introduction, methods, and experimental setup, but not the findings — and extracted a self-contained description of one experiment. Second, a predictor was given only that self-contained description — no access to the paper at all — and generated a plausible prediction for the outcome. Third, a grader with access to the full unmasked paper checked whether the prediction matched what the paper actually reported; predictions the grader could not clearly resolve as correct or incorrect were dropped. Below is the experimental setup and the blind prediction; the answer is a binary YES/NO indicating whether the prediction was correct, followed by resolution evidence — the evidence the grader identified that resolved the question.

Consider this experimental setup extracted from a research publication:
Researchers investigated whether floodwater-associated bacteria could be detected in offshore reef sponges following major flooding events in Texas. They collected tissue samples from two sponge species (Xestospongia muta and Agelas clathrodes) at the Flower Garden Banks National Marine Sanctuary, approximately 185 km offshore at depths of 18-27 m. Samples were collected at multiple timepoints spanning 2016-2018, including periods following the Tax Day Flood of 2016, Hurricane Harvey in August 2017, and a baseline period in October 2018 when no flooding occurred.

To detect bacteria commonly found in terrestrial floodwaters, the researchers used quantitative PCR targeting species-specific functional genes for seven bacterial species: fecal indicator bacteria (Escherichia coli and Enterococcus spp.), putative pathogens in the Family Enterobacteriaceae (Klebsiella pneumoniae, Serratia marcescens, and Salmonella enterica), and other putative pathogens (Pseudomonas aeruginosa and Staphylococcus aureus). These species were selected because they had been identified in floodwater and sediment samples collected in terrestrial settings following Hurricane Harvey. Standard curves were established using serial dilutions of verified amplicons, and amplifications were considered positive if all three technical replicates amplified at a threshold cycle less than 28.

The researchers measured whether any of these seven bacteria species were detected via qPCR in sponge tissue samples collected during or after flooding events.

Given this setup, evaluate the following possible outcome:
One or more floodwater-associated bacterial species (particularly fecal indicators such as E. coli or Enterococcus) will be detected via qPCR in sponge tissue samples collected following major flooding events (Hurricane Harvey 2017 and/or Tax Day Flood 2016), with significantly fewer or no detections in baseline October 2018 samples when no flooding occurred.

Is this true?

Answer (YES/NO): YES